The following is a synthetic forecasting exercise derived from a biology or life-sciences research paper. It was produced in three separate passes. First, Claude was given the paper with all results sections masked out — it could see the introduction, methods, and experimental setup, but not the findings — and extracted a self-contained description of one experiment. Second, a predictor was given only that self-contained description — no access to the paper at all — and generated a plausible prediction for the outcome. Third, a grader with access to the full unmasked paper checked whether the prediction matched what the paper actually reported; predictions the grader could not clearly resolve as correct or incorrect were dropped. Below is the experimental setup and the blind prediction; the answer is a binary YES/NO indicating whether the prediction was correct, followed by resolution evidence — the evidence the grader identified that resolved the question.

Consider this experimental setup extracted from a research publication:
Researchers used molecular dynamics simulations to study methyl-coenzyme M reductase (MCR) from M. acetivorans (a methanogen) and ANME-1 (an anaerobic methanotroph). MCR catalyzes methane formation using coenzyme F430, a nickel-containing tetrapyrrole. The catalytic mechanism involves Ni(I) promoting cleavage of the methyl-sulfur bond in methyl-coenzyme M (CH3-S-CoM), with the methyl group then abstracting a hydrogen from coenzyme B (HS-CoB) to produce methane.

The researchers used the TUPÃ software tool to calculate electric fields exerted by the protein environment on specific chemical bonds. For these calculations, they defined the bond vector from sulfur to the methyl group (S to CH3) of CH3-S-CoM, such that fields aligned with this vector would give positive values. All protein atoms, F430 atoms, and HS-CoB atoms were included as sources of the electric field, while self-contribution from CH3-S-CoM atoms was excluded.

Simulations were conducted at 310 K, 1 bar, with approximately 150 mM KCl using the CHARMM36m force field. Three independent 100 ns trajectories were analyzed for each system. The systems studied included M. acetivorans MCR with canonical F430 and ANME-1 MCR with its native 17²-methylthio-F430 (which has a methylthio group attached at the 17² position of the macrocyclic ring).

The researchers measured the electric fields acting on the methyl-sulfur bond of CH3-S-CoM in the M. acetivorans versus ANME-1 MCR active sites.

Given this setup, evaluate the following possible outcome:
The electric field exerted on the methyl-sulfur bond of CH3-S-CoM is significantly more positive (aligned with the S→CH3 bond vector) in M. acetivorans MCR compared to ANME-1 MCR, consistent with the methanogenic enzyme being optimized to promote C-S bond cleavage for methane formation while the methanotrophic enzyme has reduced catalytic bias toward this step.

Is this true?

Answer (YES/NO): NO